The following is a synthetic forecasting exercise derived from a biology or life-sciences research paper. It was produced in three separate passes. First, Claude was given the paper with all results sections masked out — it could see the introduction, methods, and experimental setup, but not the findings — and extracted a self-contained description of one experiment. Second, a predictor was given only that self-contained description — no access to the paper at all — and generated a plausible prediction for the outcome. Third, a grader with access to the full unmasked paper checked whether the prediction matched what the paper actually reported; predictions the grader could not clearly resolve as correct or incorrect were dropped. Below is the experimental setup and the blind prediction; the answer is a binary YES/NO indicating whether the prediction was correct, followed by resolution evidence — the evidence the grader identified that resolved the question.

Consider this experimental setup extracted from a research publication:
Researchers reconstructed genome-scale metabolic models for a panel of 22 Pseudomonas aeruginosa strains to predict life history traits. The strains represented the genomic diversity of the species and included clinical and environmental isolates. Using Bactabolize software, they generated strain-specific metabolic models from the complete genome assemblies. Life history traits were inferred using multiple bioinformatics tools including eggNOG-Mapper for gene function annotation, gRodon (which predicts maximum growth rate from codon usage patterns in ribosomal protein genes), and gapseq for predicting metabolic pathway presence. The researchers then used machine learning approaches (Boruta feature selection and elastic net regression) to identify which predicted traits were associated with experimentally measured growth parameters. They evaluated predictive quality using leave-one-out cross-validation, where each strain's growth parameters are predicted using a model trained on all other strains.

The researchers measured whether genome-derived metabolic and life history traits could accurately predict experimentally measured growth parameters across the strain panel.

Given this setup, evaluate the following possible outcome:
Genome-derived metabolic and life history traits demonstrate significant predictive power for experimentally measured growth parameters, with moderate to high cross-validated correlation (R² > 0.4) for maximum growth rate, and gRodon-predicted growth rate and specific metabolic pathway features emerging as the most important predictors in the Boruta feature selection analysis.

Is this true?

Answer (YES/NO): NO